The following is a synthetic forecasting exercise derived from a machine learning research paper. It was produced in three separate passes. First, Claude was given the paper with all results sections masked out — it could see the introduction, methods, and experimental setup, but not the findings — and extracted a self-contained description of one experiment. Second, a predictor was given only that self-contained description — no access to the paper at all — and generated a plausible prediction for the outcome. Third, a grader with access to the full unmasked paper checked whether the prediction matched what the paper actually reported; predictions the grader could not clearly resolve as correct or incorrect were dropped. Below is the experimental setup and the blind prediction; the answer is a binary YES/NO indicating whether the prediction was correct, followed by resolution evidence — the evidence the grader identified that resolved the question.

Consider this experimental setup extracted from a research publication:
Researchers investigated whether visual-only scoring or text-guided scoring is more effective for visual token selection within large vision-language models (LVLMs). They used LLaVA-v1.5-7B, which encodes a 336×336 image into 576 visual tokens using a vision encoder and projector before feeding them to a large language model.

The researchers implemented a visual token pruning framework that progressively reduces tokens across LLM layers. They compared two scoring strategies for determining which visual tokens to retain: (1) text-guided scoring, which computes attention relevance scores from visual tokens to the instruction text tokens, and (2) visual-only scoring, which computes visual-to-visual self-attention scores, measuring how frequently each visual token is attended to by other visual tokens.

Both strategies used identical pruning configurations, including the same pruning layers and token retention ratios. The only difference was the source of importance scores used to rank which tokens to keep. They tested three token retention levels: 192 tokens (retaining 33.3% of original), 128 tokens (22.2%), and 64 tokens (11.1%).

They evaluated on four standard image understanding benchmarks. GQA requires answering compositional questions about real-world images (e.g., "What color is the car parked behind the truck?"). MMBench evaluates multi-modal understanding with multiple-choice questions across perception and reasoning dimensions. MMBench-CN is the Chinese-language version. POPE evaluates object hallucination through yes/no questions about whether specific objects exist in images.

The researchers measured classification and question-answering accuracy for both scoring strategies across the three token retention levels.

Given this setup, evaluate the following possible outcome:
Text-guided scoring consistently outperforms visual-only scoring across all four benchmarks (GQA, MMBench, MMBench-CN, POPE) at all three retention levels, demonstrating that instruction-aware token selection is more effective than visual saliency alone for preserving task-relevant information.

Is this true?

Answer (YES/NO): NO